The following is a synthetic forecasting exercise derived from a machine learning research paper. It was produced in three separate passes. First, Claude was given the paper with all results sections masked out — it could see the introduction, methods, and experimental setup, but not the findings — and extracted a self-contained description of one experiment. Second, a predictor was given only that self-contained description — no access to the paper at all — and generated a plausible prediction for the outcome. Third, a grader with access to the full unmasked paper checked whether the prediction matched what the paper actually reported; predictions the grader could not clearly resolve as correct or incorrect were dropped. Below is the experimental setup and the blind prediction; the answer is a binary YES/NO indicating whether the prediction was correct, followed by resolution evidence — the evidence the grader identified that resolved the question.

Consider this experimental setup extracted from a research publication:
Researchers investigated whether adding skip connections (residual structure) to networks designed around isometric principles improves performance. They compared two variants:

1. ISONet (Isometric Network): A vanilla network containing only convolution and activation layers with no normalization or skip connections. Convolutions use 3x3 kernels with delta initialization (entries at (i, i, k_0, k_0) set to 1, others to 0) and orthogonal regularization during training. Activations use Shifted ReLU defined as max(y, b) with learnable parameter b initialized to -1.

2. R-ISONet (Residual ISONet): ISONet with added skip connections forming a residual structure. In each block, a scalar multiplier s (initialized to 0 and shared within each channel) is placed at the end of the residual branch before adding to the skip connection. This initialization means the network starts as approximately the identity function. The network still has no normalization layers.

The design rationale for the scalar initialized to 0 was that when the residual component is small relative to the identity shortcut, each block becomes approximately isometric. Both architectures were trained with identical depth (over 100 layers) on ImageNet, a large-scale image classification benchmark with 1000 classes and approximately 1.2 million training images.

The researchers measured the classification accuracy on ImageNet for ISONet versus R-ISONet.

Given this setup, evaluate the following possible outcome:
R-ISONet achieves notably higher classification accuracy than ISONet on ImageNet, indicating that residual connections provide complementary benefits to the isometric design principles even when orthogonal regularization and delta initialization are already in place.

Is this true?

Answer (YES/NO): YES